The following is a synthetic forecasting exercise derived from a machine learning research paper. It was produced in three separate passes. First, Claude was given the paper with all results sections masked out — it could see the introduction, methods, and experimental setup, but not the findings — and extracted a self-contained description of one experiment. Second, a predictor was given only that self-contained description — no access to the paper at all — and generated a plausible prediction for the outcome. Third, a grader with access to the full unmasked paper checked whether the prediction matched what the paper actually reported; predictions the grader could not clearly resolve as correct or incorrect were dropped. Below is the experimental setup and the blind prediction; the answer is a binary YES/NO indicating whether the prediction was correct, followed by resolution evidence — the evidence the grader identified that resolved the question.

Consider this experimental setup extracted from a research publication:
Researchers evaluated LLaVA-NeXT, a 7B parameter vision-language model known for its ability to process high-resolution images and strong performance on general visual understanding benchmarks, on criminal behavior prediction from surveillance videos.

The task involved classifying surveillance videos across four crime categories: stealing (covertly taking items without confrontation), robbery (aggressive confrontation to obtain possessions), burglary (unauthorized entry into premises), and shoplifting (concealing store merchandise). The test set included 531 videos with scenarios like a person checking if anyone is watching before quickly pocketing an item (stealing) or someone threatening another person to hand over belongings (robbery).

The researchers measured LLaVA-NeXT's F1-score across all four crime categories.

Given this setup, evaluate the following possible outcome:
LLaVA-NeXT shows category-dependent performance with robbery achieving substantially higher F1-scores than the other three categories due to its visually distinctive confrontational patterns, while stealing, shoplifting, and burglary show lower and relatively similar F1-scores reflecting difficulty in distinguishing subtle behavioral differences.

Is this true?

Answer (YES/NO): YES